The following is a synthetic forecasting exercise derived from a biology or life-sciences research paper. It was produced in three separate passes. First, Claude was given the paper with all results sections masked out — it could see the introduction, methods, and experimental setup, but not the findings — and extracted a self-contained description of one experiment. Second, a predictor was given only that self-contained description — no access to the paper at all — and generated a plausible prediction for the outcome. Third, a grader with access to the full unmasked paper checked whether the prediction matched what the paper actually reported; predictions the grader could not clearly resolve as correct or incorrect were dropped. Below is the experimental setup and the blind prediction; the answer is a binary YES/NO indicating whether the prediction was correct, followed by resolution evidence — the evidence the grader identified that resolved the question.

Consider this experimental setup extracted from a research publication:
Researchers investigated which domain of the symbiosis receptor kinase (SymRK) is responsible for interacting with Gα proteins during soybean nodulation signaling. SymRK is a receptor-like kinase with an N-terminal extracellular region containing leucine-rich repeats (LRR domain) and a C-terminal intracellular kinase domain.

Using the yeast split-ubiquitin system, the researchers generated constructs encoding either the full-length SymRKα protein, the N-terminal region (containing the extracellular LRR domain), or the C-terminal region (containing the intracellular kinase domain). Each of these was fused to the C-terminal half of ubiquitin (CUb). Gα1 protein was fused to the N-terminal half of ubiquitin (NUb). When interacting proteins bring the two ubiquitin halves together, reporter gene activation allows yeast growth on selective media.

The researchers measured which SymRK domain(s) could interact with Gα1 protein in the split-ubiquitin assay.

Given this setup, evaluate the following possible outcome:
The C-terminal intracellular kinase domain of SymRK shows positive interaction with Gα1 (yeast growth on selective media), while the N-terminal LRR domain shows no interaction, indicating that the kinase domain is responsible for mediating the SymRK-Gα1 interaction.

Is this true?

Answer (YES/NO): YES